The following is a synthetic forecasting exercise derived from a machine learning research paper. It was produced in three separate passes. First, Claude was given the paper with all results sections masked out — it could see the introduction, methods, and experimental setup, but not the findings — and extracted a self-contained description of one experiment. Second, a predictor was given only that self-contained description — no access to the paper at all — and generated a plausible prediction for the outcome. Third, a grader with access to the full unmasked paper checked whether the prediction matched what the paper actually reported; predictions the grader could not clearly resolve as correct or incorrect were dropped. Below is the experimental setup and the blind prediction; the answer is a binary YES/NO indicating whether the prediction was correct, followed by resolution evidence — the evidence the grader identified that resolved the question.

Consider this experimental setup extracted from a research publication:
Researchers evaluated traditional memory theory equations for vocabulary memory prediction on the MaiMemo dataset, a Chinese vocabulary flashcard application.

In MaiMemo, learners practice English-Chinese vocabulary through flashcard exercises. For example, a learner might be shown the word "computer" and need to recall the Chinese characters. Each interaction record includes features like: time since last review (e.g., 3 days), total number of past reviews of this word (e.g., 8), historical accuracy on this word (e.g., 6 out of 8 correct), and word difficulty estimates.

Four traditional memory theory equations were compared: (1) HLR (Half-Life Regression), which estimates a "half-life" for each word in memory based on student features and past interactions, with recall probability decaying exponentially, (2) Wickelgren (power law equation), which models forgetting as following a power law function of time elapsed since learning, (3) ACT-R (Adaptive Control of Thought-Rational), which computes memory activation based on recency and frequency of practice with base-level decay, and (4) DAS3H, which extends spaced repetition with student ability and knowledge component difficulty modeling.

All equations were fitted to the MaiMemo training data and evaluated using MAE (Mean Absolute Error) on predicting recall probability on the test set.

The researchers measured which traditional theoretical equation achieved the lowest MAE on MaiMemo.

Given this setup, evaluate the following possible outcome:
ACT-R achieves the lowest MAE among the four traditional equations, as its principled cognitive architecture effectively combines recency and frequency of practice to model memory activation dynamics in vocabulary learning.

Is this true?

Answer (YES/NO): NO